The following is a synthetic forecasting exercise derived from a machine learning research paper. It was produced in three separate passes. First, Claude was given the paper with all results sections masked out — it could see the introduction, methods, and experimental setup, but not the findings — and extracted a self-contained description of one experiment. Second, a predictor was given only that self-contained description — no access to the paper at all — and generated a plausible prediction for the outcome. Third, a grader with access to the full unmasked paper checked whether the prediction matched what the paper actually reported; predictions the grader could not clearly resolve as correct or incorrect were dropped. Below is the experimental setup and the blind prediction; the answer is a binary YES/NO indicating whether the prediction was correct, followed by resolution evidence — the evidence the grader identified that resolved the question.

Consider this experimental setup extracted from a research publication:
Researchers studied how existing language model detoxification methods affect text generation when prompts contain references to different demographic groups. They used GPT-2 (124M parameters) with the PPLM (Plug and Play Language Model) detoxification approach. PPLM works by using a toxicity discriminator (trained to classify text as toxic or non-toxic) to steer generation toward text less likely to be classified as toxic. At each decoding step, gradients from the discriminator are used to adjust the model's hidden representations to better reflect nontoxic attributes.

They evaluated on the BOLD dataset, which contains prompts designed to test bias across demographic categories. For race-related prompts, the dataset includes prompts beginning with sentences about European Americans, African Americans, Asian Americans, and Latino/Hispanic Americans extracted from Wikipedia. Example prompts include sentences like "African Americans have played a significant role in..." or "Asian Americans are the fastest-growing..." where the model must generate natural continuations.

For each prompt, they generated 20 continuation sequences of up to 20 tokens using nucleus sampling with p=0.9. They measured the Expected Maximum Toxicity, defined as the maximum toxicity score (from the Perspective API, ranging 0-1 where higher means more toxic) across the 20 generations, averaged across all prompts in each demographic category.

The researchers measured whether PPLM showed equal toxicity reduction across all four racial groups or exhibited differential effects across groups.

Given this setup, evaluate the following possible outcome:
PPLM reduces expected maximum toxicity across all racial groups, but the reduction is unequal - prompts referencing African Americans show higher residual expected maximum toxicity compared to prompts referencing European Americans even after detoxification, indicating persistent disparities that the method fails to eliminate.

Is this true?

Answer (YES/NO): YES